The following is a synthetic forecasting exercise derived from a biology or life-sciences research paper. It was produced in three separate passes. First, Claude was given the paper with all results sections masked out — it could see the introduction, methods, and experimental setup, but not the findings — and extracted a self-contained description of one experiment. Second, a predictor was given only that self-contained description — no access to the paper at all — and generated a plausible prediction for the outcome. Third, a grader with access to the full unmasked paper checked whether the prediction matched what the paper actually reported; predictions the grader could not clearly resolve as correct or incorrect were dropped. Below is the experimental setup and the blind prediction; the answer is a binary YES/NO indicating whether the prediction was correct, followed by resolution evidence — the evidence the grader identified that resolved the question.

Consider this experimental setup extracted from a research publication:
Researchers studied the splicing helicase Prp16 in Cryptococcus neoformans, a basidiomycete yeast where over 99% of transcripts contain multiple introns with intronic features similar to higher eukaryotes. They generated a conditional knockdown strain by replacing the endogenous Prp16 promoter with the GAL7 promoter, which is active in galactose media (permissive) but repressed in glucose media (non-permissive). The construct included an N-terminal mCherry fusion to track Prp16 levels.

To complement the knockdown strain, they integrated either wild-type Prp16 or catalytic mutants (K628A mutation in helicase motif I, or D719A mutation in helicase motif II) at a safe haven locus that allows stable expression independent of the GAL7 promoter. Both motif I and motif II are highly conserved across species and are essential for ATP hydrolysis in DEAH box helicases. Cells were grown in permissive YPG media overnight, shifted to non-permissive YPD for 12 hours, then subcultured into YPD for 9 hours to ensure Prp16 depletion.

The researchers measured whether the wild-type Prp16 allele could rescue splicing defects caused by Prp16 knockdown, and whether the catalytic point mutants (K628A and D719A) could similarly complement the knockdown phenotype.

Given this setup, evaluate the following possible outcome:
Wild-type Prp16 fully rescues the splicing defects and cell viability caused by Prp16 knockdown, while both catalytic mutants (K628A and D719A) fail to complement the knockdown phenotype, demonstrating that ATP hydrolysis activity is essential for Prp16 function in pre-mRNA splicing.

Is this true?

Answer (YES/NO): YES